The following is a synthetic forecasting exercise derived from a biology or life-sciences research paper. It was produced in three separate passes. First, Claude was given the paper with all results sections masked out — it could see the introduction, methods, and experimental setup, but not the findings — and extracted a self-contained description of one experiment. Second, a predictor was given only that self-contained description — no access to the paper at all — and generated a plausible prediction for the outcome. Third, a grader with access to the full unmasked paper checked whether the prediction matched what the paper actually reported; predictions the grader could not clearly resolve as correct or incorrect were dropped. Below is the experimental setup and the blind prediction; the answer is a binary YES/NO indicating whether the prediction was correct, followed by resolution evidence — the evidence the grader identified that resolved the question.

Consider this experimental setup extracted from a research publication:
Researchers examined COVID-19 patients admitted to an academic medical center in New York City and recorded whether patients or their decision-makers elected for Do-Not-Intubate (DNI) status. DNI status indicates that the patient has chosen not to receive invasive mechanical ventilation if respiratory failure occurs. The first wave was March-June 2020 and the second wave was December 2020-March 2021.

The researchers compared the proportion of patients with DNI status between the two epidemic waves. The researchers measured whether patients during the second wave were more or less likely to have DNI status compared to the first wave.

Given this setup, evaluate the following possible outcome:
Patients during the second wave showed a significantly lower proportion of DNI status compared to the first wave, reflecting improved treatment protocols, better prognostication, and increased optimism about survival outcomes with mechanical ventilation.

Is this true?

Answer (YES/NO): YES